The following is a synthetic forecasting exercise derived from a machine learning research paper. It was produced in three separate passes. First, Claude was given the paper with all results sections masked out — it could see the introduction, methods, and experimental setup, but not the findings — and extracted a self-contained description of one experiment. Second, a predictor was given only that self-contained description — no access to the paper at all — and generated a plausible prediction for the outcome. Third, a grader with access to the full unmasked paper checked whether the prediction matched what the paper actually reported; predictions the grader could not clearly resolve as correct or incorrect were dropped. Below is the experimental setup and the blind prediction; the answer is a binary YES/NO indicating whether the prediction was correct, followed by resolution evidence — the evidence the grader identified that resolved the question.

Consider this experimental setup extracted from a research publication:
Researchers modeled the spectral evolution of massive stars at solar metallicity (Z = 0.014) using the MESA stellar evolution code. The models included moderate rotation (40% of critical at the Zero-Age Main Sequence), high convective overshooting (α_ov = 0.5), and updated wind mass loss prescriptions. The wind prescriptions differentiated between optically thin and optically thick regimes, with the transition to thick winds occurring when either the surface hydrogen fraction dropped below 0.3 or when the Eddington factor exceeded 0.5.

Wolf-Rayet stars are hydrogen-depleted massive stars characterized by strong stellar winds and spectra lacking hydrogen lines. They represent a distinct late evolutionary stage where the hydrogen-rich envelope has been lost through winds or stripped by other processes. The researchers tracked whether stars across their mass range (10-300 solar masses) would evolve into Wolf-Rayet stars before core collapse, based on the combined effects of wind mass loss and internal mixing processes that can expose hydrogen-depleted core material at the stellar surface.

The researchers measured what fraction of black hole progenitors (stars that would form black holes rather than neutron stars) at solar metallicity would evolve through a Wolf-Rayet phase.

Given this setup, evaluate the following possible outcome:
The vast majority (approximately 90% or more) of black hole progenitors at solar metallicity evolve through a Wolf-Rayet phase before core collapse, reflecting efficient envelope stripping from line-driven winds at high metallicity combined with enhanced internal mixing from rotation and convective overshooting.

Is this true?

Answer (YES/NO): YES